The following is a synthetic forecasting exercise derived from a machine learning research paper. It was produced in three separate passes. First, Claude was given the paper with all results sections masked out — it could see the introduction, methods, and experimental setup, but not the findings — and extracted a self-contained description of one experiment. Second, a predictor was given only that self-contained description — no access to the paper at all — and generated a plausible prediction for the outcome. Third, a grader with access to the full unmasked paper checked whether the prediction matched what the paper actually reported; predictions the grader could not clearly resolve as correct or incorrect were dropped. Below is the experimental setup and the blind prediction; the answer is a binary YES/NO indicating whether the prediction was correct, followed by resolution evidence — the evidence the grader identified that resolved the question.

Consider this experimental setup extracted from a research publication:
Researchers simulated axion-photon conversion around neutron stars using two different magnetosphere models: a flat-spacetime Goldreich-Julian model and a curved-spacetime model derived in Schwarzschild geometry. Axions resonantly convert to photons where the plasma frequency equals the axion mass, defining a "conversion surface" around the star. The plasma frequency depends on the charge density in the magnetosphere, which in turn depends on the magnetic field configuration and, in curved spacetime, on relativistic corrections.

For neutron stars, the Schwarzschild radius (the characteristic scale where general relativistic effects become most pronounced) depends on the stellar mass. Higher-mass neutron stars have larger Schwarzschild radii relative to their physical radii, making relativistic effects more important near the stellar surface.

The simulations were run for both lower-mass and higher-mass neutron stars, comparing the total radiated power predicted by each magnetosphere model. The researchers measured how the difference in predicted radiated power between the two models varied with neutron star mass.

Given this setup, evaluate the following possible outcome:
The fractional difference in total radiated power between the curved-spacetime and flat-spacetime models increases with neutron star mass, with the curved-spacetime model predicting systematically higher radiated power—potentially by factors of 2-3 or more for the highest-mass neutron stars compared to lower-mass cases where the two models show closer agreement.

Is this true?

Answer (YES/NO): NO